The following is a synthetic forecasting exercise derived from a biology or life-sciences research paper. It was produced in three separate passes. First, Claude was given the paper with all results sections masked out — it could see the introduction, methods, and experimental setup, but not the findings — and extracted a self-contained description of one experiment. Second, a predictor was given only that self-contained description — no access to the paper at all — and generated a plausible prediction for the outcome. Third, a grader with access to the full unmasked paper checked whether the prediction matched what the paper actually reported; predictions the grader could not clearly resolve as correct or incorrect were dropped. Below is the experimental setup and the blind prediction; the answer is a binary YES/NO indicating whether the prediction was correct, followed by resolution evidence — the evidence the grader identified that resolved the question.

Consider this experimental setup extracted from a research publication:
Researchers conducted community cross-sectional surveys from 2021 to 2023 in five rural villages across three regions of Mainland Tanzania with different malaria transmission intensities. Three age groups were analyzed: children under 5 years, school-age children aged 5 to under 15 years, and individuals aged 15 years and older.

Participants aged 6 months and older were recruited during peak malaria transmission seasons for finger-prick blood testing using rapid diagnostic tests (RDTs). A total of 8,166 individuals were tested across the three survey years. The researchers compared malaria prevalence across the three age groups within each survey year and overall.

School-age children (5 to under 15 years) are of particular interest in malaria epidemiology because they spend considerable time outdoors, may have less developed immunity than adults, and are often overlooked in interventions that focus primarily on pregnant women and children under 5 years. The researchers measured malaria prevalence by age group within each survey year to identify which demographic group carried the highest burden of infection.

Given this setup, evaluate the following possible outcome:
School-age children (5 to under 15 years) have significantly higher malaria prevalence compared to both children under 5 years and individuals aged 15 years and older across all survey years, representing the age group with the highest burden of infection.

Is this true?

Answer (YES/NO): YES